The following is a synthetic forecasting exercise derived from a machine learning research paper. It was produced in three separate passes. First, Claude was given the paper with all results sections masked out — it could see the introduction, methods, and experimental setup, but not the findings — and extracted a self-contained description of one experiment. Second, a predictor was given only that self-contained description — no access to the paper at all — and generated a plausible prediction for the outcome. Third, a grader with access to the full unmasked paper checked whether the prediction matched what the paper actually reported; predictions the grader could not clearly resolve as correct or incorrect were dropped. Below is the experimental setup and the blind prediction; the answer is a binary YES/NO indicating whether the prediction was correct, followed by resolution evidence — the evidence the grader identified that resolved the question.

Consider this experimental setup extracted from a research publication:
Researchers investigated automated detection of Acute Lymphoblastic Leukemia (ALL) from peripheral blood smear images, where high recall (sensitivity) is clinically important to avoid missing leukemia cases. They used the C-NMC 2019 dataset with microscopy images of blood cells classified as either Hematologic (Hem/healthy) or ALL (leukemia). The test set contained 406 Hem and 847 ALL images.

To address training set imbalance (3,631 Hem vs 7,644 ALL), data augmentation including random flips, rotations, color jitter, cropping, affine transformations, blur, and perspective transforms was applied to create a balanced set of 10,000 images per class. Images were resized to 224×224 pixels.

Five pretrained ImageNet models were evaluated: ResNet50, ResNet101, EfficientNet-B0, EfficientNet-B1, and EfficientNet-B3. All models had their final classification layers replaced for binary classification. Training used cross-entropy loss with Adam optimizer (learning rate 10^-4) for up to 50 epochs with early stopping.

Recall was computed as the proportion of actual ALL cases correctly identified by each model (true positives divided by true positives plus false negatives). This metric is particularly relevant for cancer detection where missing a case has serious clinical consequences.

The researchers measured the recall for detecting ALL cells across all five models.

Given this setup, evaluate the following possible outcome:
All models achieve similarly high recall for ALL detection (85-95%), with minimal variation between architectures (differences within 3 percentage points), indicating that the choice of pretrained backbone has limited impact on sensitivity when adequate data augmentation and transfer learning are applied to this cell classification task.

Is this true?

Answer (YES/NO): NO